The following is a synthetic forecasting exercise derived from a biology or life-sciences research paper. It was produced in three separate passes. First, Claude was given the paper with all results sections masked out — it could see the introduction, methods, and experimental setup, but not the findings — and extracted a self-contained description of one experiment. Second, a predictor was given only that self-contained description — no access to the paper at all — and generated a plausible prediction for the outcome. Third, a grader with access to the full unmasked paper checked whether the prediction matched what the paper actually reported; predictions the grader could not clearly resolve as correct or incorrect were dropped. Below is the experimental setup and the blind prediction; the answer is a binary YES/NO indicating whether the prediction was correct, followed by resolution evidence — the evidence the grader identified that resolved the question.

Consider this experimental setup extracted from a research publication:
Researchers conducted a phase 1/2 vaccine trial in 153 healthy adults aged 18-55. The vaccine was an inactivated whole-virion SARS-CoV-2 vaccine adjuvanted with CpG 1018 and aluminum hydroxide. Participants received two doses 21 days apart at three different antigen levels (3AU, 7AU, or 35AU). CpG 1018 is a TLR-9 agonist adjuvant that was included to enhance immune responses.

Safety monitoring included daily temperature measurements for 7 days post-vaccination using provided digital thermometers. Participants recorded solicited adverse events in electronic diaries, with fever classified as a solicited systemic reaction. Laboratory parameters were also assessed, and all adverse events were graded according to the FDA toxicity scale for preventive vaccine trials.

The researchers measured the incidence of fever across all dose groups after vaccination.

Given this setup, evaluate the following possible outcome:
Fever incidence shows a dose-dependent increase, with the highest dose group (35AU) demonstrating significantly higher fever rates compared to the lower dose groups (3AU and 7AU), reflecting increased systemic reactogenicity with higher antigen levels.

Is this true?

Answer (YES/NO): NO